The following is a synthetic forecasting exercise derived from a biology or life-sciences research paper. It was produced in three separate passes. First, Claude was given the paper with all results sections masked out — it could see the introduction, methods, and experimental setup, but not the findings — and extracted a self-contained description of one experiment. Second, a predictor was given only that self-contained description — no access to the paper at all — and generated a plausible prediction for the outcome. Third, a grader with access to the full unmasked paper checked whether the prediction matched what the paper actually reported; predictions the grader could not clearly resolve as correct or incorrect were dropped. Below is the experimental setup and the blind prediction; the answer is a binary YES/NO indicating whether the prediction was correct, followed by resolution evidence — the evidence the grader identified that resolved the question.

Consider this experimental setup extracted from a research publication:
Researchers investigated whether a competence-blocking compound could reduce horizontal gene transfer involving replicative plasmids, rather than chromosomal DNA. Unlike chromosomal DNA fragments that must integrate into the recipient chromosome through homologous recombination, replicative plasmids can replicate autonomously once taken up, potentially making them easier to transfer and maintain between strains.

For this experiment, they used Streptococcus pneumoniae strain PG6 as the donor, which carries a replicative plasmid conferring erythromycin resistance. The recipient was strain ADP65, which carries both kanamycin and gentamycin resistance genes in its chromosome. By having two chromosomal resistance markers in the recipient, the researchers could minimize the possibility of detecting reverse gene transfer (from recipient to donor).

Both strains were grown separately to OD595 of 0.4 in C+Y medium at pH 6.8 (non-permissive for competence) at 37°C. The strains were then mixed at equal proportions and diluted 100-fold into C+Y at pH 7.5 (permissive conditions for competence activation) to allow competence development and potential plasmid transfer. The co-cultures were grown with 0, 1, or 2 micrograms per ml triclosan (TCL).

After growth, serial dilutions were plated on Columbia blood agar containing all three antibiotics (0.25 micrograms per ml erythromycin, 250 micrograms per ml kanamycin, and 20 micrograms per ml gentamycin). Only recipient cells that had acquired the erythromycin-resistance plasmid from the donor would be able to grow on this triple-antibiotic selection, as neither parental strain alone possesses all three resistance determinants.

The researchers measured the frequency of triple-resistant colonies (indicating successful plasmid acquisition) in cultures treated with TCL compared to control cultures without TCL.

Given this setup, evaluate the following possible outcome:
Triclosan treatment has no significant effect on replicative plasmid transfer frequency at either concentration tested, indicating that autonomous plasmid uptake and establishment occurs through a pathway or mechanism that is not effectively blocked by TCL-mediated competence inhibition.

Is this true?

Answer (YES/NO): NO